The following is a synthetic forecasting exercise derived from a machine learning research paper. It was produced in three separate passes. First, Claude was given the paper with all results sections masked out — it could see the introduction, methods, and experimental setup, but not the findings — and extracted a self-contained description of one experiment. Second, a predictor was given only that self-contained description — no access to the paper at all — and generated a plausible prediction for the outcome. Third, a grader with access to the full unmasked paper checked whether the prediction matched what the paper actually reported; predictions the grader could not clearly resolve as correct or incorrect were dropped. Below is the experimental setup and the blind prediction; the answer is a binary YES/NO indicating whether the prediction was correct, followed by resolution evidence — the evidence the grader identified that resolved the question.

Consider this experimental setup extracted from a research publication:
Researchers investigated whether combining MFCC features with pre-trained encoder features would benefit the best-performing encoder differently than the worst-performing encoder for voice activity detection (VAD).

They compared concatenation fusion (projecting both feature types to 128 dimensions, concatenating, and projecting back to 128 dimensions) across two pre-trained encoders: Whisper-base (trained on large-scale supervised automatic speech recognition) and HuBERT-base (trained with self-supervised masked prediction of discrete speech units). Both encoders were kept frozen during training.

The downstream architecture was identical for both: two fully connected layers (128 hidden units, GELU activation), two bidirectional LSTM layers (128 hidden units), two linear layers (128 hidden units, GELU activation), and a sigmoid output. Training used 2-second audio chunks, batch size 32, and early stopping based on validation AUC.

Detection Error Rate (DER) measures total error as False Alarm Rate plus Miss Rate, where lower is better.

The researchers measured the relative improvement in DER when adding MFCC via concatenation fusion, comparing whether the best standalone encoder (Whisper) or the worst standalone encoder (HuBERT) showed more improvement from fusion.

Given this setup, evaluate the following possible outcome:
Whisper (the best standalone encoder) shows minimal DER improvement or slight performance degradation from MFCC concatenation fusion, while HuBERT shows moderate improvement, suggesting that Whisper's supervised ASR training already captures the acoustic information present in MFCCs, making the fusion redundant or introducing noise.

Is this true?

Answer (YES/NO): NO